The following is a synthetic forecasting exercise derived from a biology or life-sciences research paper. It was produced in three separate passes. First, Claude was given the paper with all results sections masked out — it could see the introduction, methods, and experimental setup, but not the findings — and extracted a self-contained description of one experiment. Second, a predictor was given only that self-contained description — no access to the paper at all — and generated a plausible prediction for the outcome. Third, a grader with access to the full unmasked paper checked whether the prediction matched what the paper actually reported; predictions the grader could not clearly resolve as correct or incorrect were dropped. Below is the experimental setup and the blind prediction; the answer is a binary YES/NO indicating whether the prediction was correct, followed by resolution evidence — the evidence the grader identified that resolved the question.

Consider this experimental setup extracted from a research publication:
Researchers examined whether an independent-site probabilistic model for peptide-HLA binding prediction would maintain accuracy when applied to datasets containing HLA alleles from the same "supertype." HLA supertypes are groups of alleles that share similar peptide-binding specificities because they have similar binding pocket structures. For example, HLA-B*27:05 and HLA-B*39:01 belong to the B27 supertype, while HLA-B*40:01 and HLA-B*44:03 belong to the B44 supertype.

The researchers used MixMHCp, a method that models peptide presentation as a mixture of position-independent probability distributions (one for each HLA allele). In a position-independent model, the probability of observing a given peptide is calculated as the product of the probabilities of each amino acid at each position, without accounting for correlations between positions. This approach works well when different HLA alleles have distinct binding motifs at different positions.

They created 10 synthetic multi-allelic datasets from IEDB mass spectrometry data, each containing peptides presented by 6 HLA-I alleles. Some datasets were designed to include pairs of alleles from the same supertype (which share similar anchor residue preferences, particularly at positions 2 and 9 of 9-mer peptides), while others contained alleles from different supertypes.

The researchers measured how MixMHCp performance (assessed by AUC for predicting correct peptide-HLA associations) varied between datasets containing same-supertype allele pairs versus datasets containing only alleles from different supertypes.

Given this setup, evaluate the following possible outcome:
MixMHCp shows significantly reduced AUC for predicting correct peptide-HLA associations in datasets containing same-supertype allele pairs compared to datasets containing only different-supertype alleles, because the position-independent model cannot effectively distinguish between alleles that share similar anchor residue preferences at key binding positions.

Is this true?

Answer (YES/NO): YES